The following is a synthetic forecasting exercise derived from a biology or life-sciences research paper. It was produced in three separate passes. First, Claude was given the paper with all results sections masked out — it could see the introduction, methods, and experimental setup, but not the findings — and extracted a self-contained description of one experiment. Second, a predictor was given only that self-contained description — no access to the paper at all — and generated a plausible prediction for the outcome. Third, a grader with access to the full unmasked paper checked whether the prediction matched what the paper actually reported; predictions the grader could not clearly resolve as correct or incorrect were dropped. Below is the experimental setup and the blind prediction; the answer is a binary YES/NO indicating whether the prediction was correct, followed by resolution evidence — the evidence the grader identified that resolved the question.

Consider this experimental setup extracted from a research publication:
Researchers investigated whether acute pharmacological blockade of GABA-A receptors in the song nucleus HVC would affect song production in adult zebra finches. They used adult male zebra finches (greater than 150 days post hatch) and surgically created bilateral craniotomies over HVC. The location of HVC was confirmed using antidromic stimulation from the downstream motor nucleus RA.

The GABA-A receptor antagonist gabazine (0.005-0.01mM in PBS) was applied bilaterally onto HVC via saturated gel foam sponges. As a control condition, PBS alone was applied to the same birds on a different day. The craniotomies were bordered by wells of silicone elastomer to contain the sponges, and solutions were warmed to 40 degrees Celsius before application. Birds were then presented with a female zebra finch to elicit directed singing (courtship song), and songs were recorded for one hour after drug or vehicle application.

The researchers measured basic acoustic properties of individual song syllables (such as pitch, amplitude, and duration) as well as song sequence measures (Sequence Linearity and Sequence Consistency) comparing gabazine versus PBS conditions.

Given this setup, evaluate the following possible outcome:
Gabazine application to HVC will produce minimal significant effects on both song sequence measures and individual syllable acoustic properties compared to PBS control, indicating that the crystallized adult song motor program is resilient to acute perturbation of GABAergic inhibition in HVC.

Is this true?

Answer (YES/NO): NO